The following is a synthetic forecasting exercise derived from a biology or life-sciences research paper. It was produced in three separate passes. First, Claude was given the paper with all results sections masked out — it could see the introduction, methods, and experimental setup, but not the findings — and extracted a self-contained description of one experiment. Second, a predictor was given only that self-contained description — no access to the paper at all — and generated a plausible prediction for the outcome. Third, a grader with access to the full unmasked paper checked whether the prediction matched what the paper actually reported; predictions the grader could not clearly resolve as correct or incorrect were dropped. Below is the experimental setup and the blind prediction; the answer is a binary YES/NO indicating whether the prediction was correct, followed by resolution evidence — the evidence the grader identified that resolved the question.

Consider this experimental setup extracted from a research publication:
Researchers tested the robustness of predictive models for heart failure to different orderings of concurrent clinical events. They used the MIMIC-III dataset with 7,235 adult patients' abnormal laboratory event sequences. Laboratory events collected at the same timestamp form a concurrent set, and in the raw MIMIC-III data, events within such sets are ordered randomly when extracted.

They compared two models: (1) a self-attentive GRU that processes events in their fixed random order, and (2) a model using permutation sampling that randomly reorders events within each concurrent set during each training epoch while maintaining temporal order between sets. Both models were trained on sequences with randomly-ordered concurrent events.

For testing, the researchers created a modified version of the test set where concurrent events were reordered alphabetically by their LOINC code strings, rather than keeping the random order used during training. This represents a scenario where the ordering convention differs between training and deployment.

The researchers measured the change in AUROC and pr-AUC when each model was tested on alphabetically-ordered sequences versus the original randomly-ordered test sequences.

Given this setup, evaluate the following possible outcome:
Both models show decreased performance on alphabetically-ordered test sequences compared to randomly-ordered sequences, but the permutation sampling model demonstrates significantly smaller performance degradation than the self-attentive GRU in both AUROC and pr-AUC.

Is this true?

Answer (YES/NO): YES